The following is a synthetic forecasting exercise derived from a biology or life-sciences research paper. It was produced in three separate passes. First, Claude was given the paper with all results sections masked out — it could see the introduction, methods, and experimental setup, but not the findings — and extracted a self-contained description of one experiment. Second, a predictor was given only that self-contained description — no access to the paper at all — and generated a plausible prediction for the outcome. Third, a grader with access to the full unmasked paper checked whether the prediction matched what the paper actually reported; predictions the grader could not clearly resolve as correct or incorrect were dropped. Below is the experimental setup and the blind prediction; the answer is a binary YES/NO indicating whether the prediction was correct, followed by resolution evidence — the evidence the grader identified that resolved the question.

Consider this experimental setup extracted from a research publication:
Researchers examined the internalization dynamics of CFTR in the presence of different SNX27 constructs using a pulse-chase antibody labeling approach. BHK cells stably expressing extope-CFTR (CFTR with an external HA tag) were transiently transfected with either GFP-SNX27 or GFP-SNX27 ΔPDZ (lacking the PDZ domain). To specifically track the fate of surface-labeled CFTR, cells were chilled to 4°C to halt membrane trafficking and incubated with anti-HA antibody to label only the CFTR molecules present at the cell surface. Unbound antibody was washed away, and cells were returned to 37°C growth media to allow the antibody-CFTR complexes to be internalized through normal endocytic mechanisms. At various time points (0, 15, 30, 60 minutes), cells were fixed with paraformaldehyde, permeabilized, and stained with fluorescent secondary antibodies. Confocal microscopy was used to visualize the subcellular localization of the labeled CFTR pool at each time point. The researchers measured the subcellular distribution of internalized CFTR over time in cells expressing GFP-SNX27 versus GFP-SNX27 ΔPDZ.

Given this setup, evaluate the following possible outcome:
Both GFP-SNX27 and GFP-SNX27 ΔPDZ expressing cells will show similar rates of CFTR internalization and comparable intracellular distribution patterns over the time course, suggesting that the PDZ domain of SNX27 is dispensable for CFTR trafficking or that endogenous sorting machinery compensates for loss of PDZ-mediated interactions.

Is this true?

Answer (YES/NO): NO